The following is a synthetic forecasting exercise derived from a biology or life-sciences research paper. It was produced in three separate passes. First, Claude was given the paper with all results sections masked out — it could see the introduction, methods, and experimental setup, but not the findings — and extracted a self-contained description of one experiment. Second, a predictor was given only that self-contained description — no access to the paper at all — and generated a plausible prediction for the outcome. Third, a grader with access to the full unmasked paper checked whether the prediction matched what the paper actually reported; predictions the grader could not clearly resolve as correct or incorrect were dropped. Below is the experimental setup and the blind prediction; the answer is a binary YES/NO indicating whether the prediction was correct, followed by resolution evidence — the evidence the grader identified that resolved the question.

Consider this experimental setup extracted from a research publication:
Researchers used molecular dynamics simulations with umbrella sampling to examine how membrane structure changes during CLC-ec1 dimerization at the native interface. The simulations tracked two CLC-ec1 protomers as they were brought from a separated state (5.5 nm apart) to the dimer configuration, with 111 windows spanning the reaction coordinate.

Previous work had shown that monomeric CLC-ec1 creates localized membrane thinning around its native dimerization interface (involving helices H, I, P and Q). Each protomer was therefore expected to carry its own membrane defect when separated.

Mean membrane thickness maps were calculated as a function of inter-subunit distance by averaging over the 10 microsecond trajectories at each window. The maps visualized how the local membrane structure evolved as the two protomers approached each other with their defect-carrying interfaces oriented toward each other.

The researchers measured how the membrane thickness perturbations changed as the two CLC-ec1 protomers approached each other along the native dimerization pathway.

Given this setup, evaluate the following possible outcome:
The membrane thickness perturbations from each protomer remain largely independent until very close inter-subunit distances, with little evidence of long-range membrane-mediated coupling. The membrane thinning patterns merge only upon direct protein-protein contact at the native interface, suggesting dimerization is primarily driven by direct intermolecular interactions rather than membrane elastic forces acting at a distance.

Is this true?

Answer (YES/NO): NO